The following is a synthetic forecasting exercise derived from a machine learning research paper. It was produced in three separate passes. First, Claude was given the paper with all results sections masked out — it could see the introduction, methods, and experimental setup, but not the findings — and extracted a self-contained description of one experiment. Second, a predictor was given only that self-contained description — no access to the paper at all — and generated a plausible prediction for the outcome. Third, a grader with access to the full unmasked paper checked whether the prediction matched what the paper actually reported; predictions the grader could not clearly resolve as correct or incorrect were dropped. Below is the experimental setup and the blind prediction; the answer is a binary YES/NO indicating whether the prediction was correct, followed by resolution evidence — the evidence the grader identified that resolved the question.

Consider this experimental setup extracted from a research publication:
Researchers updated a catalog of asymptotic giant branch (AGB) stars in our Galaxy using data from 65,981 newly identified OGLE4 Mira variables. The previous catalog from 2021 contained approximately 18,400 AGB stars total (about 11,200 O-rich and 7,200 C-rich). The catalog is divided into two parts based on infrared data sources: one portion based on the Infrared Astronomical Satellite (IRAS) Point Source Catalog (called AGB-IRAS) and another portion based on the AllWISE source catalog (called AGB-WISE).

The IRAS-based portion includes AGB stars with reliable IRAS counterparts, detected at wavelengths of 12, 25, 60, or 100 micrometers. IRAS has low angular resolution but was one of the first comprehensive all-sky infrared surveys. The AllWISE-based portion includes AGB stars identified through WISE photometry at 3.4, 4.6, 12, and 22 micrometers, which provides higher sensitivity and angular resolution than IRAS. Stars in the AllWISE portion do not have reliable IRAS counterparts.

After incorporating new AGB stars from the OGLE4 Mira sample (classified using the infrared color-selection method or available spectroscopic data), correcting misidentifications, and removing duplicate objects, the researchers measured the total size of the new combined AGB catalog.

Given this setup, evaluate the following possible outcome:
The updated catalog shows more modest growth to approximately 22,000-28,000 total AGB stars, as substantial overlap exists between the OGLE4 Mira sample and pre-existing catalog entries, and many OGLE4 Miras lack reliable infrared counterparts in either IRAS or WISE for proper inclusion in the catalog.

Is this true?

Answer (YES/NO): NO